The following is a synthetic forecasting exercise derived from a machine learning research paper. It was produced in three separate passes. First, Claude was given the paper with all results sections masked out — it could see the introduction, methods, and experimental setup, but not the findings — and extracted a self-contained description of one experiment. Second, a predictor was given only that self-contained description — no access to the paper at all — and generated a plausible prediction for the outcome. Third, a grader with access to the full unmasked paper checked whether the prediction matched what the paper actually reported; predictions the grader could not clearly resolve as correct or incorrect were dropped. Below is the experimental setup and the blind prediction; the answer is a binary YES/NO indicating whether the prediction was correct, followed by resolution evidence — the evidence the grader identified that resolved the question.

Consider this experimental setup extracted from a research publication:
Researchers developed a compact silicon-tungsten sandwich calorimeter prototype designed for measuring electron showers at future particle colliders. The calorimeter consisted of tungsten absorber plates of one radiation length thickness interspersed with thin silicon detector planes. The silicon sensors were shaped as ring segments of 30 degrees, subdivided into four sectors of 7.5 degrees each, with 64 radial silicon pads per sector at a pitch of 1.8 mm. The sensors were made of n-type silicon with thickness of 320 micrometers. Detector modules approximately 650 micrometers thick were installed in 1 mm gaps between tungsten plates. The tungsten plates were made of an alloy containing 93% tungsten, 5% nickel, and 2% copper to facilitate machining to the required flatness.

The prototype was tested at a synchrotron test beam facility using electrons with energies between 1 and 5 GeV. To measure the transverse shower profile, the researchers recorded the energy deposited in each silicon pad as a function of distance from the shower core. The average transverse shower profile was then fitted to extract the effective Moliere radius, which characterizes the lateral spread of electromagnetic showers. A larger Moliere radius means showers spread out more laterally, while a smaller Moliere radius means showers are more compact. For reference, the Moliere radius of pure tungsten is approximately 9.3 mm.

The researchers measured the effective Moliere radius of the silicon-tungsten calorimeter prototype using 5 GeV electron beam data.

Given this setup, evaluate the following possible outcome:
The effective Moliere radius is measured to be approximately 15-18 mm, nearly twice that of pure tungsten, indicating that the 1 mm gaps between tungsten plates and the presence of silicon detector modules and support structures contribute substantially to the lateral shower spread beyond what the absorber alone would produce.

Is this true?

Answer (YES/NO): NO